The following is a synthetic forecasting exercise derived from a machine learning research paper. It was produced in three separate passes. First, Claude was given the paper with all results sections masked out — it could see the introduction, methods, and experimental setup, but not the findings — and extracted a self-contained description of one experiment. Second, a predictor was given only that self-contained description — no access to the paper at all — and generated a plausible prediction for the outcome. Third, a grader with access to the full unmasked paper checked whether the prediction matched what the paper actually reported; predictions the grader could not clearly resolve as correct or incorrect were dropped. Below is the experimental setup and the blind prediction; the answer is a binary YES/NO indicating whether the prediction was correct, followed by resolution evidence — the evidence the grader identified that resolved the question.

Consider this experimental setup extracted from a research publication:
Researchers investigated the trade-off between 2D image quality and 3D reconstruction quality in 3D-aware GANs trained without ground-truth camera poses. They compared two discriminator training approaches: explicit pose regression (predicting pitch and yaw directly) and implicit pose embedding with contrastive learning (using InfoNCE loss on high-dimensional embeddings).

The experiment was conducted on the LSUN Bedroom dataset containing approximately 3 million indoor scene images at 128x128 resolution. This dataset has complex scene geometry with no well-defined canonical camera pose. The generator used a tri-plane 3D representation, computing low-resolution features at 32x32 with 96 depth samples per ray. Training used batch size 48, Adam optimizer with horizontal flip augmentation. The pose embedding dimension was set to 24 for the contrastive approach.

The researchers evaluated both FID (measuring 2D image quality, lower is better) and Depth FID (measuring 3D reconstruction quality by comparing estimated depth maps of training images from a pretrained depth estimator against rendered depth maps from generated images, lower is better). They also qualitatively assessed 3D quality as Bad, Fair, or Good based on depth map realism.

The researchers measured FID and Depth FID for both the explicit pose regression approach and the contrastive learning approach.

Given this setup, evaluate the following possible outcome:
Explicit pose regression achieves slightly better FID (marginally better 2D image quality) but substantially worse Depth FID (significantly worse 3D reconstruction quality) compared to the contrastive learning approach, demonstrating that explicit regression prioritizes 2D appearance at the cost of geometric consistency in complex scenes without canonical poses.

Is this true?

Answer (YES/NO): YES